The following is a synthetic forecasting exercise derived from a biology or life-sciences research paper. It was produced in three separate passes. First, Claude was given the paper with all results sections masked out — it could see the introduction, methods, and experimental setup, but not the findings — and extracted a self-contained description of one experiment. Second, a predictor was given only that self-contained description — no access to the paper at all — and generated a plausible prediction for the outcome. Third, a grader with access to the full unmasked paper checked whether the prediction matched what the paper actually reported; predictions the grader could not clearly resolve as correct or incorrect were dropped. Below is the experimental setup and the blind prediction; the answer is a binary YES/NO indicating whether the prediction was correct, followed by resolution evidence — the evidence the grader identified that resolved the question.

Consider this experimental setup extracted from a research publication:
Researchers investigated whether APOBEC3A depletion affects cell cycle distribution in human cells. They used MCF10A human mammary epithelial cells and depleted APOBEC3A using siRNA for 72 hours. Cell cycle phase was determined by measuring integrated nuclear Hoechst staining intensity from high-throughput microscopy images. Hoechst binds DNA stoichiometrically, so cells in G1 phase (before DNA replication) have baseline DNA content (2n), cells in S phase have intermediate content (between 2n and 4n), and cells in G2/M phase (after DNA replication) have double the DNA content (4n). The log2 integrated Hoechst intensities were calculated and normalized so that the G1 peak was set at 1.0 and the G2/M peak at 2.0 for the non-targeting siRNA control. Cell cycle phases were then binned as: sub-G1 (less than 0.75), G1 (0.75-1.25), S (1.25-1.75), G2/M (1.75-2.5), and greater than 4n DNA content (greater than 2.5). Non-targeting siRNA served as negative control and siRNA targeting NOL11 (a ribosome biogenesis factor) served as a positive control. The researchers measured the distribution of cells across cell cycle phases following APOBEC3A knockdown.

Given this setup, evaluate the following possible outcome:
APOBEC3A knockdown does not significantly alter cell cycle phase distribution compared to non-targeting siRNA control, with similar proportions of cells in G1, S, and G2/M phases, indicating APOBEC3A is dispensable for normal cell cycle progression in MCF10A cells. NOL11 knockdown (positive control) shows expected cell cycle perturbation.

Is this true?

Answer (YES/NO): NO